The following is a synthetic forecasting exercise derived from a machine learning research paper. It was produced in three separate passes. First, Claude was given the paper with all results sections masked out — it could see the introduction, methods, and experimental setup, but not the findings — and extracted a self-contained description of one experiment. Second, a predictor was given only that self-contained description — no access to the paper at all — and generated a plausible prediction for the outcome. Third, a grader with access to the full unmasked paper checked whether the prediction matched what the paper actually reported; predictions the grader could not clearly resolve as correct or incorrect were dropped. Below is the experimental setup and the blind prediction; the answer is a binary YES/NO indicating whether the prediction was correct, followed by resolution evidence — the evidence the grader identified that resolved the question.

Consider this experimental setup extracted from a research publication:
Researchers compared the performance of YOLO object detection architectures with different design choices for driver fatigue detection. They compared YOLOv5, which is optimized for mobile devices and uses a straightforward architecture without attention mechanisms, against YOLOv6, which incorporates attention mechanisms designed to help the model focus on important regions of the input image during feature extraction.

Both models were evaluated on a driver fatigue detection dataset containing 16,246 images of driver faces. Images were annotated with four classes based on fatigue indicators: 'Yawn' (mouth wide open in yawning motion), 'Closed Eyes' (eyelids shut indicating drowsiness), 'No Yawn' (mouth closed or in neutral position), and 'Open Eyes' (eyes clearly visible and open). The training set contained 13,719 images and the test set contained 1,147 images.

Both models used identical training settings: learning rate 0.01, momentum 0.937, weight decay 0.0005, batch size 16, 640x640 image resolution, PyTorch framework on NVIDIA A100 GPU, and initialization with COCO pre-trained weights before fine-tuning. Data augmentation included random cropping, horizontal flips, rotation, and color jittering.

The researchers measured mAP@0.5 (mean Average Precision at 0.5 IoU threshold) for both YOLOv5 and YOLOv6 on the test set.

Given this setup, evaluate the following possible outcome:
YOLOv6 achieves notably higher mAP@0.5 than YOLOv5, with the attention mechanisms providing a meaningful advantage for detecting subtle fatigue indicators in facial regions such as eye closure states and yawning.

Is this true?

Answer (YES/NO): NO